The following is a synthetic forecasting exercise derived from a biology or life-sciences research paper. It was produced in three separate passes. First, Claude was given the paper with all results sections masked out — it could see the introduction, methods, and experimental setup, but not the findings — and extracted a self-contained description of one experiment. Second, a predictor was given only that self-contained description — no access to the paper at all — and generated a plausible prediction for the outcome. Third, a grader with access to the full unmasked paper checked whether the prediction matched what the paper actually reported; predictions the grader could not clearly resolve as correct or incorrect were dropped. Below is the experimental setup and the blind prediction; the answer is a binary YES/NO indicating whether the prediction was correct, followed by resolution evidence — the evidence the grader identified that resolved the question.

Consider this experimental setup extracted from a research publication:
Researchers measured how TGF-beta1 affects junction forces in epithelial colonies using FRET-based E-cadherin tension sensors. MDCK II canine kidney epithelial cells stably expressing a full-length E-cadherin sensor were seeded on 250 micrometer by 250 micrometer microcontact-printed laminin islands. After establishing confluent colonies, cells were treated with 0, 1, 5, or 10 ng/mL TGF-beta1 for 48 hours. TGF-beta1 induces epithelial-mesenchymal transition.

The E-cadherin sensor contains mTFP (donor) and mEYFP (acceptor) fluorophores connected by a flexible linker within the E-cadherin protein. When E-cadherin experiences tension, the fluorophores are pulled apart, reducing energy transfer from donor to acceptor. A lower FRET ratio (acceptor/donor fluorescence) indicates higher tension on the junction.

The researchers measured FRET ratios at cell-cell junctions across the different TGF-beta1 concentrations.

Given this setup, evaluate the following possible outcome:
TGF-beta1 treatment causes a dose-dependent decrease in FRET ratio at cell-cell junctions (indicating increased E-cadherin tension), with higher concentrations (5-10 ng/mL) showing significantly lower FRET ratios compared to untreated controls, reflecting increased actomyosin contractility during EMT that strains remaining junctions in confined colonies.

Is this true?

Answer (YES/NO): NO